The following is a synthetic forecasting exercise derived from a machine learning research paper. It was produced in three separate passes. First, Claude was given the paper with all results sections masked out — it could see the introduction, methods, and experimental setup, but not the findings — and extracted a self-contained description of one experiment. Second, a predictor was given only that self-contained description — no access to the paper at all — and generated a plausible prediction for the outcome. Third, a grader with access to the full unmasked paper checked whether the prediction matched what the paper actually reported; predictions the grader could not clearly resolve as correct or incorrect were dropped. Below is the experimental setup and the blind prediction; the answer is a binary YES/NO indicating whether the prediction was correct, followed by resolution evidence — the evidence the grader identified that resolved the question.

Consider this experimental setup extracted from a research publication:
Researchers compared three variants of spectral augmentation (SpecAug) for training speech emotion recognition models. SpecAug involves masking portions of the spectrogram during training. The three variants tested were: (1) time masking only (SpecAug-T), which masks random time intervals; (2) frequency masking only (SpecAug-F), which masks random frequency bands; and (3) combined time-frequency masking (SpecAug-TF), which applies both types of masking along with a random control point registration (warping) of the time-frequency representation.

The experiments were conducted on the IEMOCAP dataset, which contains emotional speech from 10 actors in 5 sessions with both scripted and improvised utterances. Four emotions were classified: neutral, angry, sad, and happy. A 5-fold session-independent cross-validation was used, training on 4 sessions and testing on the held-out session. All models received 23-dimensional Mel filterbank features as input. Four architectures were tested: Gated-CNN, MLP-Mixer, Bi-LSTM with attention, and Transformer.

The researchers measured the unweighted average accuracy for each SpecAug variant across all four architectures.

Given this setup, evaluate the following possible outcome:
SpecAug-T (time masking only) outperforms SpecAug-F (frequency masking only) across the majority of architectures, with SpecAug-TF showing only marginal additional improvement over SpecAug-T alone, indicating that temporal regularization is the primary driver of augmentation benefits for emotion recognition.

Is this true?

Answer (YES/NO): NO